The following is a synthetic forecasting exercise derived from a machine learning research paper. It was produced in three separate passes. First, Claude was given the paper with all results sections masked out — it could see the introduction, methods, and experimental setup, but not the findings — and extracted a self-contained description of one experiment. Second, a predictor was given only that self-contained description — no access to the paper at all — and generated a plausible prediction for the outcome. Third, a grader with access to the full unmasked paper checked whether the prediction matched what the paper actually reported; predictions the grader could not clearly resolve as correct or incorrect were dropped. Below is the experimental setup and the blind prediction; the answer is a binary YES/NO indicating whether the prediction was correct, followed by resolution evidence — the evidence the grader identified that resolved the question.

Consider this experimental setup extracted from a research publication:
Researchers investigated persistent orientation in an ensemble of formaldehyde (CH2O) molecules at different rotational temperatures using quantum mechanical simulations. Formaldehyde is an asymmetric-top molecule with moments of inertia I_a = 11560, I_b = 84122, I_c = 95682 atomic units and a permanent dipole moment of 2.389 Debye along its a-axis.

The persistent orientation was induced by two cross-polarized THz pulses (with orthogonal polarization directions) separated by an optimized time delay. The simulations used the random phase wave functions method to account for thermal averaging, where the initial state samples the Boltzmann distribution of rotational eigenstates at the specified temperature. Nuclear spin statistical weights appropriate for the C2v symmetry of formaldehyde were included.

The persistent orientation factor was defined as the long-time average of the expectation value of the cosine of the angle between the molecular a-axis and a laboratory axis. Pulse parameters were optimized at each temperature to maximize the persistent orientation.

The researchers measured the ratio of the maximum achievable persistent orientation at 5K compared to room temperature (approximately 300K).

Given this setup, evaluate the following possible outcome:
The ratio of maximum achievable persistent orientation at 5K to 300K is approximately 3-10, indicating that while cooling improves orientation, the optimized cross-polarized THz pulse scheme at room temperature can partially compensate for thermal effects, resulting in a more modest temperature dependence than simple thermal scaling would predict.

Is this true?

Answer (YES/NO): YES